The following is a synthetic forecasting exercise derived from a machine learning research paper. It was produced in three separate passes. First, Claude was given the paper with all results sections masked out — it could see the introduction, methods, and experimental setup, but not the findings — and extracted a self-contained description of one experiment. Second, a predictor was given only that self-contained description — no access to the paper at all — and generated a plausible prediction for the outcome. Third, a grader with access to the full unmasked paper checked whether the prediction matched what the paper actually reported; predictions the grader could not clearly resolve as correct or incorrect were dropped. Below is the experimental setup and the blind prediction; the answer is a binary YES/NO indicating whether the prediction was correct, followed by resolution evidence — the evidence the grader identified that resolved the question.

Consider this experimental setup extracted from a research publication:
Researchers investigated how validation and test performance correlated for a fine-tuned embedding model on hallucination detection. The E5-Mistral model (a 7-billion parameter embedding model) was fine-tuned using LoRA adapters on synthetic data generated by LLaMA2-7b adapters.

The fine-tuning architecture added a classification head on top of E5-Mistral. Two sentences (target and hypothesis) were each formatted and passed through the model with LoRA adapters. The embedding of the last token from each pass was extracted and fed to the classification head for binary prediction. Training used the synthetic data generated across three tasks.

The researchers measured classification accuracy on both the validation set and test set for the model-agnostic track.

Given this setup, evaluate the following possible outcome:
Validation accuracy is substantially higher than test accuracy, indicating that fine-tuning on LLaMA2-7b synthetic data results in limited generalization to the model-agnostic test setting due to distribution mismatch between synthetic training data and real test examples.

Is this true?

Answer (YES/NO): NO